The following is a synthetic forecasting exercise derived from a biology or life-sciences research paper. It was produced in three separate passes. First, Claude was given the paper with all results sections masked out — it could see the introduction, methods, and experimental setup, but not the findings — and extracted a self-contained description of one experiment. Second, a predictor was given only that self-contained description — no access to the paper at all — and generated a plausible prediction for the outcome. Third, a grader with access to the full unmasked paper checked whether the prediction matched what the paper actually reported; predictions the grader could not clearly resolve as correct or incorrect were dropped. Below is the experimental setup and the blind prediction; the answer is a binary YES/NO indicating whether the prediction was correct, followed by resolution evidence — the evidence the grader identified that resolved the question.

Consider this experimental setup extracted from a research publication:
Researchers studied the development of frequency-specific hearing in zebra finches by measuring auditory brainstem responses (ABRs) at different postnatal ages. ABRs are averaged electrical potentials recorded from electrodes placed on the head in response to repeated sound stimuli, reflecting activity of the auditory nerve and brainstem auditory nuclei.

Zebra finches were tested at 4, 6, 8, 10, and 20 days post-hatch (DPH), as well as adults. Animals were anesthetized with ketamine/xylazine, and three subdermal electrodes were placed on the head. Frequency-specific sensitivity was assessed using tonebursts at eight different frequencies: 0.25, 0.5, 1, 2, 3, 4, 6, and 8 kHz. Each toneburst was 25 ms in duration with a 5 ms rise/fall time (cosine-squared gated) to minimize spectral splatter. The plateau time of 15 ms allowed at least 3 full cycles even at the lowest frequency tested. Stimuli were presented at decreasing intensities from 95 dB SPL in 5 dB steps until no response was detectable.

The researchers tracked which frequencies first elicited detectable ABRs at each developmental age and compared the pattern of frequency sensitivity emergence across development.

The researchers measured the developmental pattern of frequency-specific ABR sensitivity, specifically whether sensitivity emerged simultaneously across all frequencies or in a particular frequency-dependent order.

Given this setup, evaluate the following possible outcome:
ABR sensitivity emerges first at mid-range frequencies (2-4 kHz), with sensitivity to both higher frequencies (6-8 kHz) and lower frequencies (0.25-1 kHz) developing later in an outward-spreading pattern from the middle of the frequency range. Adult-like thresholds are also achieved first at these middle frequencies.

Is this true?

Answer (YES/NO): NO